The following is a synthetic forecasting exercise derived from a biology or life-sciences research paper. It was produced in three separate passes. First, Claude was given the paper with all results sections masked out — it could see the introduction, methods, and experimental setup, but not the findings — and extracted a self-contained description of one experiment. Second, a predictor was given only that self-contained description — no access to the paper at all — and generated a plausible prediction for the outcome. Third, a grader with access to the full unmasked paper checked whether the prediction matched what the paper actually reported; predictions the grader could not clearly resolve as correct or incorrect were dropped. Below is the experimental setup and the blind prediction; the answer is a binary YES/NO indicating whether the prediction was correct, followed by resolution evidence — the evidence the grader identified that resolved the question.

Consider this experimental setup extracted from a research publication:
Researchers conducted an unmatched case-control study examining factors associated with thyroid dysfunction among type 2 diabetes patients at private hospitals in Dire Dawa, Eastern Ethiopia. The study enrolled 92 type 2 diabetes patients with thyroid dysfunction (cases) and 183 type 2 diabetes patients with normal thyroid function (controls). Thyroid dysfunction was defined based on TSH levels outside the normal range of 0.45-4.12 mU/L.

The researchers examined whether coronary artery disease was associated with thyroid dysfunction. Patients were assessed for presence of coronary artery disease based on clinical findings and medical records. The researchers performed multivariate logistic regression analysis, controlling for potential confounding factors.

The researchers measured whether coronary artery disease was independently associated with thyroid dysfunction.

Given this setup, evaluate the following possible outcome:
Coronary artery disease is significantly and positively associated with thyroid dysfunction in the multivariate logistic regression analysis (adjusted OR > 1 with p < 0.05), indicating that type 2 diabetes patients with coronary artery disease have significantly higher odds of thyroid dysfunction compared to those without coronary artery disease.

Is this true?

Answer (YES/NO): NO